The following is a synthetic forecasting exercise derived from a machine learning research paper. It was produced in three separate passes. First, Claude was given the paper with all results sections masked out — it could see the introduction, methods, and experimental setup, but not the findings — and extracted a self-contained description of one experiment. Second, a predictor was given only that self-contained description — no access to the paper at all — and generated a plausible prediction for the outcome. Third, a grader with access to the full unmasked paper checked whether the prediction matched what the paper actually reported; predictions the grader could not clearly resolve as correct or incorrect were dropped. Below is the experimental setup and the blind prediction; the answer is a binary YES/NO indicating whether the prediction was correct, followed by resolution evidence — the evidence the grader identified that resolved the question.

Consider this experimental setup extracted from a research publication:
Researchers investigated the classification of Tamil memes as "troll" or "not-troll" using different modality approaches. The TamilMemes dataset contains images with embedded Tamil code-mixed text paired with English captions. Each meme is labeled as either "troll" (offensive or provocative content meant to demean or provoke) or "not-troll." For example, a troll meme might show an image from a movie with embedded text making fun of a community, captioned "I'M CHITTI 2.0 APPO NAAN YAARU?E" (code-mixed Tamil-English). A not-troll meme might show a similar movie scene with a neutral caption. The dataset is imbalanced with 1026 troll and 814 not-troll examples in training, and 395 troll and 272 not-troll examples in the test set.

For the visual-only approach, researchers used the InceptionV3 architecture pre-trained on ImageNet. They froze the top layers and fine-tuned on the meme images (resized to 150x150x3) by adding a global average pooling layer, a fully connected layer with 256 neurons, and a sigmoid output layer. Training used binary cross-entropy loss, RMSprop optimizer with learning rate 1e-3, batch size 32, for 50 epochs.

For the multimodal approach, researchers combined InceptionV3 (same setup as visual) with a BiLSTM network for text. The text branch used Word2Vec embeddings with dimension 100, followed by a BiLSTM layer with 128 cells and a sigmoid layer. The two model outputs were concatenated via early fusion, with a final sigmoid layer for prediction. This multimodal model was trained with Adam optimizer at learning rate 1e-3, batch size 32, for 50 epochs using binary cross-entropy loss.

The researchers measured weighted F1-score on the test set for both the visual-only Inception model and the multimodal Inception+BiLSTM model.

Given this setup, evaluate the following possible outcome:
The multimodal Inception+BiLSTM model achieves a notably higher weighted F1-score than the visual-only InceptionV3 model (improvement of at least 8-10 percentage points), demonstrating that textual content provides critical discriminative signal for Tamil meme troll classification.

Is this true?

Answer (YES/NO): YES